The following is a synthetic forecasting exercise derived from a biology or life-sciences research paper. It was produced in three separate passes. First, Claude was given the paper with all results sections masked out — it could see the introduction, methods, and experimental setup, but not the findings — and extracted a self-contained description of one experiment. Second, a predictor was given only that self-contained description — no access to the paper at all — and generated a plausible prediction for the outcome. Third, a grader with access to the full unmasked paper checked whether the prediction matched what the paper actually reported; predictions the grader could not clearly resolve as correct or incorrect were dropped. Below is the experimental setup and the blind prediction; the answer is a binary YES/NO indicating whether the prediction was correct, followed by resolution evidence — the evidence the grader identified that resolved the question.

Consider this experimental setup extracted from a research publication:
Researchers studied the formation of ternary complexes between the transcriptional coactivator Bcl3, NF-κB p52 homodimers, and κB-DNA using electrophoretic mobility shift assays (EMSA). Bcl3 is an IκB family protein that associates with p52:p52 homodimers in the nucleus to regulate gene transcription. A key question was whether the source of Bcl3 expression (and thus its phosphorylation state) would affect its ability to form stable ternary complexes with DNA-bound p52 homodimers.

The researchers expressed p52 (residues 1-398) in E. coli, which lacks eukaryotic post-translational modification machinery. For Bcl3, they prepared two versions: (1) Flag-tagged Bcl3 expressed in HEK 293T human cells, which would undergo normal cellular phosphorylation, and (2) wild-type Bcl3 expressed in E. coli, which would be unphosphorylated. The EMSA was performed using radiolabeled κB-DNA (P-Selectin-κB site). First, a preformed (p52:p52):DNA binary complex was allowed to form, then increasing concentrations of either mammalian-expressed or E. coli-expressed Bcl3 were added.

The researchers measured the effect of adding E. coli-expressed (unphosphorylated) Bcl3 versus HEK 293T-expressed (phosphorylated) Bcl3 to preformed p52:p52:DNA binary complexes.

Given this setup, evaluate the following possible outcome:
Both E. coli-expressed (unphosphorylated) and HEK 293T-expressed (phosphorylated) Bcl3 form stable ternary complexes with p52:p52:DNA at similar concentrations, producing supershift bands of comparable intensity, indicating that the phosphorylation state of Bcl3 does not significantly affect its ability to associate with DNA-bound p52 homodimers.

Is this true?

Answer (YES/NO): NO